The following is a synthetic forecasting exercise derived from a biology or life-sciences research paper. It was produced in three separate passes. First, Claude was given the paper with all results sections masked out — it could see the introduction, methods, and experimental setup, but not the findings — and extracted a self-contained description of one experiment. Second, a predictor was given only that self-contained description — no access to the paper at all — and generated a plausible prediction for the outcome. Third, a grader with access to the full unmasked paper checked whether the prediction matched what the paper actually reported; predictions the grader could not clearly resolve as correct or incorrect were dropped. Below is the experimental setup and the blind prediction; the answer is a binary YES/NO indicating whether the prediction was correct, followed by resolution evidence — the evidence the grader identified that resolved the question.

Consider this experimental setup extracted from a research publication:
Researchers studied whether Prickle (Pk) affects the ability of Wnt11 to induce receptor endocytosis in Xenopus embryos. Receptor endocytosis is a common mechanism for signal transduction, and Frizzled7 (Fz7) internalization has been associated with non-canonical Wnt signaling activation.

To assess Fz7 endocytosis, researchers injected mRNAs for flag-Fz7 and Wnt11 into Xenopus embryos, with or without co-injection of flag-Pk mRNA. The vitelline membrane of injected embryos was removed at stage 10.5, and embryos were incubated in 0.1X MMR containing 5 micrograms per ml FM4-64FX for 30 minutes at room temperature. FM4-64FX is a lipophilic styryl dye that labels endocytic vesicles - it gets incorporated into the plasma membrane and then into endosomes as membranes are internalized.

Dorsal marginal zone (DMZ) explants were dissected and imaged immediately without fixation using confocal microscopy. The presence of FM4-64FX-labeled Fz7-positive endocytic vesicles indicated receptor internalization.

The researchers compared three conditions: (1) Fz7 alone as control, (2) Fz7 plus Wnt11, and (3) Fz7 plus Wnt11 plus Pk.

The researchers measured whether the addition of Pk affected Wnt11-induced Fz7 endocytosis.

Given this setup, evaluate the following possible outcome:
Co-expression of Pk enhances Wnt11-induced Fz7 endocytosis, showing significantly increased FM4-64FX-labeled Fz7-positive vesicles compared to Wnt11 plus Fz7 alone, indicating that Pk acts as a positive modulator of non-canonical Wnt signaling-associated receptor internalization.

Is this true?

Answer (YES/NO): NO